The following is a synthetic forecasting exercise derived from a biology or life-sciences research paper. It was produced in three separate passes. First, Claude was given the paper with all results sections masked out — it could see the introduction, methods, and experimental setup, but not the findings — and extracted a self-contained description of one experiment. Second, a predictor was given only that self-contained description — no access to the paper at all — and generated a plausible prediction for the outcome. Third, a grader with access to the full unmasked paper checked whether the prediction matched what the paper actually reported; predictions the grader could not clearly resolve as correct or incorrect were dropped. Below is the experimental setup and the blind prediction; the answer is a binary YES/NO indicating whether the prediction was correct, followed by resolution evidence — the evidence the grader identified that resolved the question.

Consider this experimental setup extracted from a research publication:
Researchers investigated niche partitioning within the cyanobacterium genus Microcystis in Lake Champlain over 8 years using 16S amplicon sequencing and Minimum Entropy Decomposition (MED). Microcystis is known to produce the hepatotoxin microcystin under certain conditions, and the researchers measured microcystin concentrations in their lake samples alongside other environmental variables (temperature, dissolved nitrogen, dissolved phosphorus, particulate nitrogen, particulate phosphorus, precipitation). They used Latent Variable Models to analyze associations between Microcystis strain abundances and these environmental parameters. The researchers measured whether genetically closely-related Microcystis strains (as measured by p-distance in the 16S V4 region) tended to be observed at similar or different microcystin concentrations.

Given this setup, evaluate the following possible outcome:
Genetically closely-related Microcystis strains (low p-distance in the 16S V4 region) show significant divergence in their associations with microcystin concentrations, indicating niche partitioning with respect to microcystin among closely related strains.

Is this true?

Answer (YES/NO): NO